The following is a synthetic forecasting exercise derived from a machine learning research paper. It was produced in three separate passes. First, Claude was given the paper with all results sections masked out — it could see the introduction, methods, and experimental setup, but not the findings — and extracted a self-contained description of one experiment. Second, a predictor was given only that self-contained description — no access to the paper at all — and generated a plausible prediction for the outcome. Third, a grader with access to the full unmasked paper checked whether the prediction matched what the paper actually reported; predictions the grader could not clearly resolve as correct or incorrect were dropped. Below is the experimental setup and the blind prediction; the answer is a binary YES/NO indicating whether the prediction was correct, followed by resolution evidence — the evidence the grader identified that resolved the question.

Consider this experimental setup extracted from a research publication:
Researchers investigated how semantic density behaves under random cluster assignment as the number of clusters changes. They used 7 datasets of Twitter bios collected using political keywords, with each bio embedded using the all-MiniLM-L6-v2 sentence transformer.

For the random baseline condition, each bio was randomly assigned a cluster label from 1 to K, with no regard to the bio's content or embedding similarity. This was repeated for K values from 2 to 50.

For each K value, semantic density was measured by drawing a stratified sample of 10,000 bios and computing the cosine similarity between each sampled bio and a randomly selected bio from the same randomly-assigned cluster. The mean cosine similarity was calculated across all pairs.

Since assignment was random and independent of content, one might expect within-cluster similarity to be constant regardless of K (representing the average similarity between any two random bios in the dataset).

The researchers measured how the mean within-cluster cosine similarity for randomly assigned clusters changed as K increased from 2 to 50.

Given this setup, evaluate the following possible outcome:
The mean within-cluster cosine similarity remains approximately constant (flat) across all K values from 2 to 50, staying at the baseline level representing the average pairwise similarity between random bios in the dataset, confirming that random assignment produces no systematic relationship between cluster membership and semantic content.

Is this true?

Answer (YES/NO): YES